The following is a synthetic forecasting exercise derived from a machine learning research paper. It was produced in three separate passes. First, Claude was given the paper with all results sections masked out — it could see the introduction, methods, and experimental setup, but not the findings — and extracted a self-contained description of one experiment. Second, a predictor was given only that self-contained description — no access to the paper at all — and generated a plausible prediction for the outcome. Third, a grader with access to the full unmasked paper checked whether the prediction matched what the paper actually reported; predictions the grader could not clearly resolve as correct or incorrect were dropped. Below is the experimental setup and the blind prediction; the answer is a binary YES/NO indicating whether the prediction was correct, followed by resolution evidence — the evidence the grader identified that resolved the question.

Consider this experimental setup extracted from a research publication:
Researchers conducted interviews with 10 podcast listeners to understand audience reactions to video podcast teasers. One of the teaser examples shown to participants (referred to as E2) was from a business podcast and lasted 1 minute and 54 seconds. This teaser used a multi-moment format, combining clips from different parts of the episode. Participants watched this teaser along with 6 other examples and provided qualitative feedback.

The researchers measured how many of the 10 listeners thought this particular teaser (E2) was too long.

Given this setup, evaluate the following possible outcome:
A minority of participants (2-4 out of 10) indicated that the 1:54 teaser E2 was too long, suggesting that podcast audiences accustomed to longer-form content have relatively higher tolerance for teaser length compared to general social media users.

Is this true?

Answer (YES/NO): NO